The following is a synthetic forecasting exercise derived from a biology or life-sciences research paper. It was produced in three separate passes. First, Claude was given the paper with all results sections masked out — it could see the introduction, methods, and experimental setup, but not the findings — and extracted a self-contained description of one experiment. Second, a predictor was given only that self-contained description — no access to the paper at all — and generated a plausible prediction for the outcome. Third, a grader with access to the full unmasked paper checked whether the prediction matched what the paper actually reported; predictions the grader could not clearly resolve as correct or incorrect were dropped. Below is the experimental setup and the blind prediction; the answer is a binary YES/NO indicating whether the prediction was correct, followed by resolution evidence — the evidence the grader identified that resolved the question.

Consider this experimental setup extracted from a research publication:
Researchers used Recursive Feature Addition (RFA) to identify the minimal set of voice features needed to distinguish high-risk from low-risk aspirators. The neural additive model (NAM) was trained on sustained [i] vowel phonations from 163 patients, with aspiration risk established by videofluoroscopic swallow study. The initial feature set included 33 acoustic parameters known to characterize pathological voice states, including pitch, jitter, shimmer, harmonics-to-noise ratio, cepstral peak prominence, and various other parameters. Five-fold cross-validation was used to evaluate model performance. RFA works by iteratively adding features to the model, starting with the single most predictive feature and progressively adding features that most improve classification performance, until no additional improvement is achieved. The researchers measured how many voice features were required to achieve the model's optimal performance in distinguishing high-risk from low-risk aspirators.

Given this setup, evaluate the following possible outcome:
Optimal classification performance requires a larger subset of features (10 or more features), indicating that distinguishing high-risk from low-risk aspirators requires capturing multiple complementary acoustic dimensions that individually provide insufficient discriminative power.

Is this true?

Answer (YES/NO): NO